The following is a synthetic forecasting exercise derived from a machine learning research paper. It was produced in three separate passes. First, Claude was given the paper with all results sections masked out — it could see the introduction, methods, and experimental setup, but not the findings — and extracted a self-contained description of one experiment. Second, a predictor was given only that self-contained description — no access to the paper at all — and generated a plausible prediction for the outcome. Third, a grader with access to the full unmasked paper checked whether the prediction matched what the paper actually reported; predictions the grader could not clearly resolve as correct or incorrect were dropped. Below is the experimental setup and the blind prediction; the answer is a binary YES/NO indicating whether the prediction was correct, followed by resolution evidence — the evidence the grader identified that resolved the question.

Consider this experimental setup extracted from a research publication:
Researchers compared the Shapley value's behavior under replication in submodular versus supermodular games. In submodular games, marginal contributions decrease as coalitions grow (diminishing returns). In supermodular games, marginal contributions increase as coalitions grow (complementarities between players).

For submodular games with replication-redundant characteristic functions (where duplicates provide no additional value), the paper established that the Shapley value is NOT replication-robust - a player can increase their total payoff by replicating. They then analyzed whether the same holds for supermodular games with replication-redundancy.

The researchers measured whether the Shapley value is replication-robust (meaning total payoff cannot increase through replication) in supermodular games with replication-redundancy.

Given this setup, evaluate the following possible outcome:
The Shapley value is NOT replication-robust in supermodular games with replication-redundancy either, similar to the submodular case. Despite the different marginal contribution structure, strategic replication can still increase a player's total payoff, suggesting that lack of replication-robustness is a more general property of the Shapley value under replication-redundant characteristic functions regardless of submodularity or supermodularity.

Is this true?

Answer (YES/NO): NO